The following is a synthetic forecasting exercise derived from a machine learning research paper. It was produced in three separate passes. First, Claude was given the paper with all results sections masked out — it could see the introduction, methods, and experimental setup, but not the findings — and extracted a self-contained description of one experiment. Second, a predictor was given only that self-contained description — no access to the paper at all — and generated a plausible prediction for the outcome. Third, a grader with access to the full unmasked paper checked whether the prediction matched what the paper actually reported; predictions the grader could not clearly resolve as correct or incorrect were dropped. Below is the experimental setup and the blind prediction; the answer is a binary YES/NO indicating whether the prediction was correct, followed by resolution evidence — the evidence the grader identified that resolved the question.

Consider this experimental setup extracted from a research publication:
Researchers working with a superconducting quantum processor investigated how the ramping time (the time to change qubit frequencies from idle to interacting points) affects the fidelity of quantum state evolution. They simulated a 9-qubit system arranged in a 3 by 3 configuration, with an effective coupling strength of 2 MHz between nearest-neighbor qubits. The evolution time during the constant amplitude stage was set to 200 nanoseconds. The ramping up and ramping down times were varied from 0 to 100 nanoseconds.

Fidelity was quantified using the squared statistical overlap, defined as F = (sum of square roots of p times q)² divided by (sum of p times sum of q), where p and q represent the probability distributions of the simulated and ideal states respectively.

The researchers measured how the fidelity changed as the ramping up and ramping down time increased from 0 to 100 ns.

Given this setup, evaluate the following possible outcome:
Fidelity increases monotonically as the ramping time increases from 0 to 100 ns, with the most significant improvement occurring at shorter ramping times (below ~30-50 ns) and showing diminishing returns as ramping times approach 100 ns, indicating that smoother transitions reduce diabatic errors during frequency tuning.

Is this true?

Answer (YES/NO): NO